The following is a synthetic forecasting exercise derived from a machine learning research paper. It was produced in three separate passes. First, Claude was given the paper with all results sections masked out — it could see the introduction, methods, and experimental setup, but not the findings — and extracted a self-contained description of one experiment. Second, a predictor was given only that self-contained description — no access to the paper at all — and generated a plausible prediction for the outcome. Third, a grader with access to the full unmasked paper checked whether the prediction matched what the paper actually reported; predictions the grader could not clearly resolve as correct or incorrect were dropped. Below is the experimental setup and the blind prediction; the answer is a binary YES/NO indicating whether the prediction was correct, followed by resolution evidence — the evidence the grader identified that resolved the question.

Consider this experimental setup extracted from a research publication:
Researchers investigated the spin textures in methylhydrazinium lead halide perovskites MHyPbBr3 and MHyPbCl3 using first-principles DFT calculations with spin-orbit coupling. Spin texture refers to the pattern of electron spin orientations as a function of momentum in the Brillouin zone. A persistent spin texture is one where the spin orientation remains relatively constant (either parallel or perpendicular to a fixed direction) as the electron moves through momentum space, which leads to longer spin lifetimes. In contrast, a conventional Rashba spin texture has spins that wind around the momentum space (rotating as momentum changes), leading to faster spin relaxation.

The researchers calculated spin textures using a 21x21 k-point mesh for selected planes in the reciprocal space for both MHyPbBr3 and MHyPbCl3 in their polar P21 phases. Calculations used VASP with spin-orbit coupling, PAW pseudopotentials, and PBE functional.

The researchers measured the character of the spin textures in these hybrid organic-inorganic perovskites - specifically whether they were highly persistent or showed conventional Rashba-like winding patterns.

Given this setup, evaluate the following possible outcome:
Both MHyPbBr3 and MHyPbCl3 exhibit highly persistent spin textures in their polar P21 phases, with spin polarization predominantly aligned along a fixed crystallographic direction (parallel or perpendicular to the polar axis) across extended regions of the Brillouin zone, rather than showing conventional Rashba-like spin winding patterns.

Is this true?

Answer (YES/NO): YES